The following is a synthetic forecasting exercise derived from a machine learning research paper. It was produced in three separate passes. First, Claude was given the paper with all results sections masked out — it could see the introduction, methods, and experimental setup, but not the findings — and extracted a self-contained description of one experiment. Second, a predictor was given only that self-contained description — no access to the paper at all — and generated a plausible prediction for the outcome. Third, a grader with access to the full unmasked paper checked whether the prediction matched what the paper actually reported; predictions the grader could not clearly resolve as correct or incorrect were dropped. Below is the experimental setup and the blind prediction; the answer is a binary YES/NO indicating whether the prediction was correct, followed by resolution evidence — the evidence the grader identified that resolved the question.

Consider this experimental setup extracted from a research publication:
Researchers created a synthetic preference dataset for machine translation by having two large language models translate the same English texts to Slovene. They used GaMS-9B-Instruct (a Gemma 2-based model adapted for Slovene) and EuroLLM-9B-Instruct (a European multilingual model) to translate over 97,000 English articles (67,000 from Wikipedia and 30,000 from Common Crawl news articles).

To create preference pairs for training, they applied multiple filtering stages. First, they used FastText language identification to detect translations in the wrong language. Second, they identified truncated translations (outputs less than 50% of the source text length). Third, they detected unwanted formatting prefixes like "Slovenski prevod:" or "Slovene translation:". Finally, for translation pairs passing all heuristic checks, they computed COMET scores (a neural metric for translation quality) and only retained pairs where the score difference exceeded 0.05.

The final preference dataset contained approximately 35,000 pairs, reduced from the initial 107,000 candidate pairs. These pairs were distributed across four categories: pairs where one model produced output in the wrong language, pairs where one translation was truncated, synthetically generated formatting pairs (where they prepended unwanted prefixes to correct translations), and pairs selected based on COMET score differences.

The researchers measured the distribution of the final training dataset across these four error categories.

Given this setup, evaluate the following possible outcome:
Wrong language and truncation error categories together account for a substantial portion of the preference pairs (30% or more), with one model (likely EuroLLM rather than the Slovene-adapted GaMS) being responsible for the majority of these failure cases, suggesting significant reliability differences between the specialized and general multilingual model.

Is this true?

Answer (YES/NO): NO